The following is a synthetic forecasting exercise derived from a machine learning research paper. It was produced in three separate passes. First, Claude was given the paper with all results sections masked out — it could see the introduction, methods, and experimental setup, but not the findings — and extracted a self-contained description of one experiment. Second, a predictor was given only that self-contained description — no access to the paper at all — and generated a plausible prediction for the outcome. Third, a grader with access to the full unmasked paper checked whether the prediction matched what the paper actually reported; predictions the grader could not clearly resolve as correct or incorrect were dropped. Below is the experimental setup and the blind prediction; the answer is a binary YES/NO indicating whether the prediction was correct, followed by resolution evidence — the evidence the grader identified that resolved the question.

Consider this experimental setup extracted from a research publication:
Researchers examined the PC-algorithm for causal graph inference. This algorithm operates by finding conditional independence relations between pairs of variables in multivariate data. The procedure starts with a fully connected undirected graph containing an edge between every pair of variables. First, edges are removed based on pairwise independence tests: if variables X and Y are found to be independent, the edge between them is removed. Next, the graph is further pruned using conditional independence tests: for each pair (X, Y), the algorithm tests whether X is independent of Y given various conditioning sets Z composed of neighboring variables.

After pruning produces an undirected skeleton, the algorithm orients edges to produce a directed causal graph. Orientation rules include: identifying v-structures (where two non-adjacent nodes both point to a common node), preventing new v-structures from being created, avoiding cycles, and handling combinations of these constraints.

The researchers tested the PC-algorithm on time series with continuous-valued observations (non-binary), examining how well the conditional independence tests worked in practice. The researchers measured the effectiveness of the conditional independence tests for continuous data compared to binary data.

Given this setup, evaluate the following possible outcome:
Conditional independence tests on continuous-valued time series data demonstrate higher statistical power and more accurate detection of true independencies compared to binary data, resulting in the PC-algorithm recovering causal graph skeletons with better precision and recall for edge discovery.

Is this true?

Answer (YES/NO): NO